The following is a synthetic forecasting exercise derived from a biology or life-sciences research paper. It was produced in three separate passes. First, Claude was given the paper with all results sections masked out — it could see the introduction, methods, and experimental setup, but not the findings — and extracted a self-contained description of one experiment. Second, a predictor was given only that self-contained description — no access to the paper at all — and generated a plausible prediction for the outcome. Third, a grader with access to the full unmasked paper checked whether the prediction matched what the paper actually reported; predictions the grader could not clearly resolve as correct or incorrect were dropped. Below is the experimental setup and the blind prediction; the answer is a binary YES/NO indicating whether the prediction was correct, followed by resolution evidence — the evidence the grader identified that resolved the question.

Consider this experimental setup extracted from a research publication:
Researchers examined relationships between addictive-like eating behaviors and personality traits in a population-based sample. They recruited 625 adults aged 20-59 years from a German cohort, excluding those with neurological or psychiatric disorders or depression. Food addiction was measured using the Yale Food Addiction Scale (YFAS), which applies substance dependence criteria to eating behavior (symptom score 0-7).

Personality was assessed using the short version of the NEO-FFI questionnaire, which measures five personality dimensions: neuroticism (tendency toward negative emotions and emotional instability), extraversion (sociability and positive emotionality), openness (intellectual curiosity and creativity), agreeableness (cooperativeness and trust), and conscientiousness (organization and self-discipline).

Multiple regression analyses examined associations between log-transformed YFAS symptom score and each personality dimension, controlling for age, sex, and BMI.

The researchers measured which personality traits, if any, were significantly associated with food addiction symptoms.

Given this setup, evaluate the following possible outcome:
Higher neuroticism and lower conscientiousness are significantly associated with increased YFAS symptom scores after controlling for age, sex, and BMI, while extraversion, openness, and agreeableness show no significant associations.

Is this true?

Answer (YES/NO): NO